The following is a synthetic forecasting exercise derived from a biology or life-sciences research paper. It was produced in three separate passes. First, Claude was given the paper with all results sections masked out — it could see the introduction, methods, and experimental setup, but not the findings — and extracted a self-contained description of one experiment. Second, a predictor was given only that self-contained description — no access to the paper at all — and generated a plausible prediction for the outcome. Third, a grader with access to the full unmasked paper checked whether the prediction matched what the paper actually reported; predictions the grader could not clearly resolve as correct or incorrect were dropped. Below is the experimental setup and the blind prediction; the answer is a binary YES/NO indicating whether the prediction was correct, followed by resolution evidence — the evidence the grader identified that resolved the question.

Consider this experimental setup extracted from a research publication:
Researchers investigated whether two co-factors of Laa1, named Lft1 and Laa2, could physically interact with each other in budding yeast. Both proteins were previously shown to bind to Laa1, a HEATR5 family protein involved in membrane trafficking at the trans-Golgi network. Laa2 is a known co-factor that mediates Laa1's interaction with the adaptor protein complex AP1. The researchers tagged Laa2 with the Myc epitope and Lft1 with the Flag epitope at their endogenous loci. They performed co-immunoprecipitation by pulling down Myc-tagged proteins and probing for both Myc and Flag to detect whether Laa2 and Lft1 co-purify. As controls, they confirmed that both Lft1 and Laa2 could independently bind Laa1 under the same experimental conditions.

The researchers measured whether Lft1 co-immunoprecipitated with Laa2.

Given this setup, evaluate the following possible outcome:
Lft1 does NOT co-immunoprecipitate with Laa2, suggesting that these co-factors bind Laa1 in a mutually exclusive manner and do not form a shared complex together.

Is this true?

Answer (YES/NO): YES